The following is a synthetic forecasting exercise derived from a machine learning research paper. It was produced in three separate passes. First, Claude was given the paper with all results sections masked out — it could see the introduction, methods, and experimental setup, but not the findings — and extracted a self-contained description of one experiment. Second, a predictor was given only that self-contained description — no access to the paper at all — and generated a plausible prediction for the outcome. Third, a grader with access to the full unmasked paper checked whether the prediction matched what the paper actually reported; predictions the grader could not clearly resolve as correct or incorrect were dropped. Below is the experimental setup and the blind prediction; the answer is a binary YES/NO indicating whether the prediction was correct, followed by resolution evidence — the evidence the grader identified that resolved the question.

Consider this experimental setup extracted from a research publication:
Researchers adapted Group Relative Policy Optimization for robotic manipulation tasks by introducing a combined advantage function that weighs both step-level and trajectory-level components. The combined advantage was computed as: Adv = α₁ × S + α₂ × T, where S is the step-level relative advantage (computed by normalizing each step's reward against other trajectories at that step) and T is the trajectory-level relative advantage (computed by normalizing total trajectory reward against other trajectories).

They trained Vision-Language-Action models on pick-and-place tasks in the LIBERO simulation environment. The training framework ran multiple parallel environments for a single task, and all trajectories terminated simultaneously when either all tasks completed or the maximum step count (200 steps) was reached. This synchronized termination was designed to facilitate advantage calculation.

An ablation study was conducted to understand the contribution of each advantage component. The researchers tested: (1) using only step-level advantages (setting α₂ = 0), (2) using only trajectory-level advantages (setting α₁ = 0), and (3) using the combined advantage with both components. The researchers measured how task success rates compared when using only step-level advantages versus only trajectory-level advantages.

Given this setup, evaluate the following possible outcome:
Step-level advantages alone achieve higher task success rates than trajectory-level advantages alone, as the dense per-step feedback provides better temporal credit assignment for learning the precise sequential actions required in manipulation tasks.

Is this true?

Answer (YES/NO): NO